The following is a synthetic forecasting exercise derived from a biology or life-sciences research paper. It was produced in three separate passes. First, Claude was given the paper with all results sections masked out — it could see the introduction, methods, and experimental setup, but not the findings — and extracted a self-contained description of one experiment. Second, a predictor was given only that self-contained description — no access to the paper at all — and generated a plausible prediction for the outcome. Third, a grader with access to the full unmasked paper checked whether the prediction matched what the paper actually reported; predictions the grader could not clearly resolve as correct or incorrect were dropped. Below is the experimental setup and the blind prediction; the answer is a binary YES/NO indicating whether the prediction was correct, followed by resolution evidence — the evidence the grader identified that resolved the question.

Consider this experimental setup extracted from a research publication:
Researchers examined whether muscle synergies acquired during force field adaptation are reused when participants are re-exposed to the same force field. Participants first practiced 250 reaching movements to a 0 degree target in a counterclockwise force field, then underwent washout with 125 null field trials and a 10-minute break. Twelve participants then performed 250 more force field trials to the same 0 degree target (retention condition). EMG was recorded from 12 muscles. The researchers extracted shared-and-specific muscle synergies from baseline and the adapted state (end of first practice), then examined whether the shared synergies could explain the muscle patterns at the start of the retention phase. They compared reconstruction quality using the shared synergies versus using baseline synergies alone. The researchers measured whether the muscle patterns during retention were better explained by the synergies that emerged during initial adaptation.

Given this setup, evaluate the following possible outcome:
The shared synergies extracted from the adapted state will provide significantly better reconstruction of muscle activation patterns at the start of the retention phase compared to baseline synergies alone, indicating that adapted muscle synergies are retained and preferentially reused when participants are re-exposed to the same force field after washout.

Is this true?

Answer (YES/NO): YES